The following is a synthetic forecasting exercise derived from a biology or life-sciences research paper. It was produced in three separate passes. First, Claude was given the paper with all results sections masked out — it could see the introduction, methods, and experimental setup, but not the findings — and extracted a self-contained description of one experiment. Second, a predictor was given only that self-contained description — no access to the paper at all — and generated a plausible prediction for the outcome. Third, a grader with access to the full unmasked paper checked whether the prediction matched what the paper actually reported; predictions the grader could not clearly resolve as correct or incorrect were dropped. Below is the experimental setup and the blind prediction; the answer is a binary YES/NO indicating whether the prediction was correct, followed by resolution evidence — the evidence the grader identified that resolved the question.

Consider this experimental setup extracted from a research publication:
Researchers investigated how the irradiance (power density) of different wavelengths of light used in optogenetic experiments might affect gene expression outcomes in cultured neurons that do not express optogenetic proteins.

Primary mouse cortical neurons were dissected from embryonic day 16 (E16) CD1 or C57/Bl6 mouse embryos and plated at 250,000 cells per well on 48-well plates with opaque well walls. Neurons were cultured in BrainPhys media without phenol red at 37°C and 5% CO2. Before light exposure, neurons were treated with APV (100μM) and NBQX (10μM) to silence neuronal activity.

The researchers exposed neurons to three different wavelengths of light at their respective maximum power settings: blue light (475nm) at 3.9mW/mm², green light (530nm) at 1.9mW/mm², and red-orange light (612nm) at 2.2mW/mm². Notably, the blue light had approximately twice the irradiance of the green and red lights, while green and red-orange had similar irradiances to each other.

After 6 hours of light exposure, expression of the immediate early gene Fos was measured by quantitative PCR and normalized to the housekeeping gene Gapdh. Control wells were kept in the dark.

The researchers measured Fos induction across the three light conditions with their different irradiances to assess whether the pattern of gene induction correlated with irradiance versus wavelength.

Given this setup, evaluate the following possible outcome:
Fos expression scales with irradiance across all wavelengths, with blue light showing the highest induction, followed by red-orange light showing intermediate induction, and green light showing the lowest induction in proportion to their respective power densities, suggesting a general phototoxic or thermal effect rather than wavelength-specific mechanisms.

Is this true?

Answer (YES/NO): NO